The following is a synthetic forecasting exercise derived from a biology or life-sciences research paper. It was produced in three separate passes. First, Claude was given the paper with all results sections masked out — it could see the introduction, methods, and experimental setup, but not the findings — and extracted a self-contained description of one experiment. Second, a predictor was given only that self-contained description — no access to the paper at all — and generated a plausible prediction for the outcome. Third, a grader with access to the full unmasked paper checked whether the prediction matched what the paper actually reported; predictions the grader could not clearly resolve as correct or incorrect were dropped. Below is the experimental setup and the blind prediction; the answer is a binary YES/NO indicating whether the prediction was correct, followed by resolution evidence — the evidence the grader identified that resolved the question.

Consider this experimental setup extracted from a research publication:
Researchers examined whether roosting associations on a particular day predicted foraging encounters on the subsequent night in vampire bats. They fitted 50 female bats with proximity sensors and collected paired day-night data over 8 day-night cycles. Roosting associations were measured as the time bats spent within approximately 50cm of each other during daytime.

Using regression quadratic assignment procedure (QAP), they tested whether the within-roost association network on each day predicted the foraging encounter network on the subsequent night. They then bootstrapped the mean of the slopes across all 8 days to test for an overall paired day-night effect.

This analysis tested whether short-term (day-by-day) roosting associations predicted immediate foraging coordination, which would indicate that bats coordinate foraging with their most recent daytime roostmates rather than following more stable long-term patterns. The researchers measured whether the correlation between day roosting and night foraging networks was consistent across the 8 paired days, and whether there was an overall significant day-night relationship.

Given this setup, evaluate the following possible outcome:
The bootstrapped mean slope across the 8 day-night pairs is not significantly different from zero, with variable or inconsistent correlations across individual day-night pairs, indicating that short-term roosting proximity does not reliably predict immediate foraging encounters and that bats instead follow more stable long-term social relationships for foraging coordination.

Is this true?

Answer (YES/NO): NO